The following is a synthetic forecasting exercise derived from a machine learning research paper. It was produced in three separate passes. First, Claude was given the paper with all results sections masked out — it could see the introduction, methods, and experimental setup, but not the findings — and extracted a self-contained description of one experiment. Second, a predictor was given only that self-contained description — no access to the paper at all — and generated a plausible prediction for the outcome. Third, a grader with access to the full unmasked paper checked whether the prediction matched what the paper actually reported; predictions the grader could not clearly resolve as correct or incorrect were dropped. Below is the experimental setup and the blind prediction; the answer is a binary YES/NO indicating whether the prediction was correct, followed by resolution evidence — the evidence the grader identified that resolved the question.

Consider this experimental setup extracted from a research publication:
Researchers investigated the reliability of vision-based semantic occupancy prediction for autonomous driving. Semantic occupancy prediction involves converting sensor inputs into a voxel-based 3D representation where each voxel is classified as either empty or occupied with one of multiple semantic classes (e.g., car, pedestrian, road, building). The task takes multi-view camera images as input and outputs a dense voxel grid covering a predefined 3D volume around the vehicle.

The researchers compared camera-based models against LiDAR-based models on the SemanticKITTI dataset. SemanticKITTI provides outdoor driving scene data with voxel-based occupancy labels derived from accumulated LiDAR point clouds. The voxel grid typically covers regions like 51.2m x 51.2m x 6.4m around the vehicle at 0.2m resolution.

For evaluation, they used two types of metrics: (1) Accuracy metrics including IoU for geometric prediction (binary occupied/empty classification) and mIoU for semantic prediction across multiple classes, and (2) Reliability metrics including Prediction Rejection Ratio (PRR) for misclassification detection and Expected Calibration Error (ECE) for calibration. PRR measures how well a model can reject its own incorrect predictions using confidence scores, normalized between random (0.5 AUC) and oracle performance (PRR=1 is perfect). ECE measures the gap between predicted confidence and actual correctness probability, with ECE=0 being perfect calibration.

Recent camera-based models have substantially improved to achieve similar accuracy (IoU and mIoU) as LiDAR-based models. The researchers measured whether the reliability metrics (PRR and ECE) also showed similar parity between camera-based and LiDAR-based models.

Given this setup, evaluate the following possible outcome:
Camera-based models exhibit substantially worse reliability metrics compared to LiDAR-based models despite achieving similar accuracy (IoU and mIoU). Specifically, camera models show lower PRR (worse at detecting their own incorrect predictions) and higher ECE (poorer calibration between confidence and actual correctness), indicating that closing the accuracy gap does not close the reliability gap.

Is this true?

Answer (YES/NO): YES